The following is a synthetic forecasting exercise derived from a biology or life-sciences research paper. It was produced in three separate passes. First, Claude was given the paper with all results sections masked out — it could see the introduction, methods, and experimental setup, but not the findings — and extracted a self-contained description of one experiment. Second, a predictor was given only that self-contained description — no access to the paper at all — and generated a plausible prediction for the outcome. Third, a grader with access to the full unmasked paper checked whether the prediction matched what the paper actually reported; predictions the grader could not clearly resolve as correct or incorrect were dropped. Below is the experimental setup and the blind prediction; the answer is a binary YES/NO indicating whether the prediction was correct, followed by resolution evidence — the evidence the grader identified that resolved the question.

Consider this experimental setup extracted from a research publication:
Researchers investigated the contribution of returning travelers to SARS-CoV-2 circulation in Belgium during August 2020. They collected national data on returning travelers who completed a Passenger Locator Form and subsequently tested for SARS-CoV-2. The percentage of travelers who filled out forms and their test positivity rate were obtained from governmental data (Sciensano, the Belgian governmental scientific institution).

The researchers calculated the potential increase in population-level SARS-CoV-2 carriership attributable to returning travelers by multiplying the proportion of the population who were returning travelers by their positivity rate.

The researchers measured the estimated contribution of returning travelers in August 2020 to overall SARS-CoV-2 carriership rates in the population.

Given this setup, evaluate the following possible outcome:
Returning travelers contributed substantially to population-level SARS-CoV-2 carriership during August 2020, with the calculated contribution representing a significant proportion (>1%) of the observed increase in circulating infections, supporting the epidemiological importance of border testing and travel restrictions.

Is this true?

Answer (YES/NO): NO